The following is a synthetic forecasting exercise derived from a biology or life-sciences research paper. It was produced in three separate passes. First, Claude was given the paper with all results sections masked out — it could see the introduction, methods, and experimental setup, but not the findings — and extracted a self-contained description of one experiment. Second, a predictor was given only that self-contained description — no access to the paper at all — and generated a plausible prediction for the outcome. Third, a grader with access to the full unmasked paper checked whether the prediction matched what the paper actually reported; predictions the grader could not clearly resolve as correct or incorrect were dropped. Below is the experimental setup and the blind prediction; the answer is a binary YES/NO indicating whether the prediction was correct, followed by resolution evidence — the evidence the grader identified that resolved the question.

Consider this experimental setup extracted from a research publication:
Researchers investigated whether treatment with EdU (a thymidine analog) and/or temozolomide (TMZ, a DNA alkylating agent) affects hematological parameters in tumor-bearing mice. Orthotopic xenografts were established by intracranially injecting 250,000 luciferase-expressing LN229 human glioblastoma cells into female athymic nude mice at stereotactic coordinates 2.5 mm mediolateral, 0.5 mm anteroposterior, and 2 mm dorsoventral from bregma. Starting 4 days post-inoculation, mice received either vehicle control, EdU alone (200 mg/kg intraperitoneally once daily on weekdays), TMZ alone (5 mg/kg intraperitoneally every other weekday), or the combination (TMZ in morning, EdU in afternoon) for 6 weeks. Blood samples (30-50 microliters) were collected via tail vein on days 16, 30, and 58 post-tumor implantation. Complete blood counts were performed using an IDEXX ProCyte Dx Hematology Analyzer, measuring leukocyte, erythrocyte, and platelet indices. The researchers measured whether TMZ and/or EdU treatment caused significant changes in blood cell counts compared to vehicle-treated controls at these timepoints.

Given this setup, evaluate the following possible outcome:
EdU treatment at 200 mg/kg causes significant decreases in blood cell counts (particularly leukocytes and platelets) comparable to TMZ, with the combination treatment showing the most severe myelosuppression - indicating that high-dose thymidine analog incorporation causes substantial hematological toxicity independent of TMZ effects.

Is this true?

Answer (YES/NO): NO